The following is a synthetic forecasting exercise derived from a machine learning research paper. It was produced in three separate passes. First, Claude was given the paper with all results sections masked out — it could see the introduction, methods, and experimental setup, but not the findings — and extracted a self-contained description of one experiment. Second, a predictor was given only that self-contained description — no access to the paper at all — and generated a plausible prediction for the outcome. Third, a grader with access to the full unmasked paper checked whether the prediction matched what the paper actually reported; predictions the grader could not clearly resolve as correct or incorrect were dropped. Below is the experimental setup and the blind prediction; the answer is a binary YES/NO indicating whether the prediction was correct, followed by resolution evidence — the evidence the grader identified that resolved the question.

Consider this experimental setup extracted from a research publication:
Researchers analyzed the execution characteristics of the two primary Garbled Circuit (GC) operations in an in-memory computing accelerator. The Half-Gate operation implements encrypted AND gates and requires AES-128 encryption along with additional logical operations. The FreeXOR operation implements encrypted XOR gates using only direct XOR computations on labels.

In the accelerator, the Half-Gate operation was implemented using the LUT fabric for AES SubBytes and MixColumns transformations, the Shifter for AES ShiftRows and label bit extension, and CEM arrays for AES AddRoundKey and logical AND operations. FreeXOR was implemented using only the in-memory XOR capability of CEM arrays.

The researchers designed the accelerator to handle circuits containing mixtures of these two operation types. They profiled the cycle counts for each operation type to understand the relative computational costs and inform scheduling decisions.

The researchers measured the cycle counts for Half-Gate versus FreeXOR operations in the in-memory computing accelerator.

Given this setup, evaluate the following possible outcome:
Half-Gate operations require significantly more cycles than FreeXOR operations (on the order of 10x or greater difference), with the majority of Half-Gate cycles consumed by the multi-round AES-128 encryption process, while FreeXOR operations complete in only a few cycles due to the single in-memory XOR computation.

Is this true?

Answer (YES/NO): YES